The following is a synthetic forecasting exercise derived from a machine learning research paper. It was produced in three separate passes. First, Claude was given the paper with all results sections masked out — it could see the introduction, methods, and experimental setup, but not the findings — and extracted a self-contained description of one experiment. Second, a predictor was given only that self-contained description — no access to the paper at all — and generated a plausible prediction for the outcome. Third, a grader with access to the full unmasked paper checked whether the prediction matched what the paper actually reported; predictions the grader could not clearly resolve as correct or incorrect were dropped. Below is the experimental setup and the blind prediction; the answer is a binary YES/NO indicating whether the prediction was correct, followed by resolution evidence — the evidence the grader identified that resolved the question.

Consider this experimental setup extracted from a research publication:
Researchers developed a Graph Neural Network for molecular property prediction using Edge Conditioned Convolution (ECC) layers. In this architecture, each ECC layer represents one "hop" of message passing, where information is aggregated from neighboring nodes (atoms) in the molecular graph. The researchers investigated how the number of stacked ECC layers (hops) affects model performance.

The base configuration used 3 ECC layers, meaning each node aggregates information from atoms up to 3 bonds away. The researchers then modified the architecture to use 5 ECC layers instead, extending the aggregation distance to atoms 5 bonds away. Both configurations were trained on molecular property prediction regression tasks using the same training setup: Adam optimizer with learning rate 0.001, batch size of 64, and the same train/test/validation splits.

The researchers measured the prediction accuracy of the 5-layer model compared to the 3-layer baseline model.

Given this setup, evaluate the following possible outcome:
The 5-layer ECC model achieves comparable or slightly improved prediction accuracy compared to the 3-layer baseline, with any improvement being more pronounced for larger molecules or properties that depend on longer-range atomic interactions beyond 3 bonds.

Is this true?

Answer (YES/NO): NO